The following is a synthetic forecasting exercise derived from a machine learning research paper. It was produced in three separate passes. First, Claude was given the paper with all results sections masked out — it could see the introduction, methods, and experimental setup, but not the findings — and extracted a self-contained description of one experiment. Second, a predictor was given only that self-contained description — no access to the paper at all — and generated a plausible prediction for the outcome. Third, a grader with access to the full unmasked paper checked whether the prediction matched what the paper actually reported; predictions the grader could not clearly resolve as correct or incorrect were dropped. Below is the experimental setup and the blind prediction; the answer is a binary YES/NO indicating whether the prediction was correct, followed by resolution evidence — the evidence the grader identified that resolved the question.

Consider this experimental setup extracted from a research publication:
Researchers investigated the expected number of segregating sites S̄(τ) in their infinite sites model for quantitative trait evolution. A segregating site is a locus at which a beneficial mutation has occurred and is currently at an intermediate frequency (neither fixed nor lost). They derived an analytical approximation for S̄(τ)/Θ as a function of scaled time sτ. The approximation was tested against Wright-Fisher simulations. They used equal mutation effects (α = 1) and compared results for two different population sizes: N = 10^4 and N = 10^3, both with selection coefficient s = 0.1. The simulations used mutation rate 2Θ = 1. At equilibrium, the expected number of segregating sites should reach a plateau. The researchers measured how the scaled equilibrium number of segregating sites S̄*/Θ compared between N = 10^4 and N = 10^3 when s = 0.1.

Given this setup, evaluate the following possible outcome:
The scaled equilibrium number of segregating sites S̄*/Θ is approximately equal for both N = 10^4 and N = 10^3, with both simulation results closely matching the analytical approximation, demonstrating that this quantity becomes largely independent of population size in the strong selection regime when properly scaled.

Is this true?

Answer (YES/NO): NO